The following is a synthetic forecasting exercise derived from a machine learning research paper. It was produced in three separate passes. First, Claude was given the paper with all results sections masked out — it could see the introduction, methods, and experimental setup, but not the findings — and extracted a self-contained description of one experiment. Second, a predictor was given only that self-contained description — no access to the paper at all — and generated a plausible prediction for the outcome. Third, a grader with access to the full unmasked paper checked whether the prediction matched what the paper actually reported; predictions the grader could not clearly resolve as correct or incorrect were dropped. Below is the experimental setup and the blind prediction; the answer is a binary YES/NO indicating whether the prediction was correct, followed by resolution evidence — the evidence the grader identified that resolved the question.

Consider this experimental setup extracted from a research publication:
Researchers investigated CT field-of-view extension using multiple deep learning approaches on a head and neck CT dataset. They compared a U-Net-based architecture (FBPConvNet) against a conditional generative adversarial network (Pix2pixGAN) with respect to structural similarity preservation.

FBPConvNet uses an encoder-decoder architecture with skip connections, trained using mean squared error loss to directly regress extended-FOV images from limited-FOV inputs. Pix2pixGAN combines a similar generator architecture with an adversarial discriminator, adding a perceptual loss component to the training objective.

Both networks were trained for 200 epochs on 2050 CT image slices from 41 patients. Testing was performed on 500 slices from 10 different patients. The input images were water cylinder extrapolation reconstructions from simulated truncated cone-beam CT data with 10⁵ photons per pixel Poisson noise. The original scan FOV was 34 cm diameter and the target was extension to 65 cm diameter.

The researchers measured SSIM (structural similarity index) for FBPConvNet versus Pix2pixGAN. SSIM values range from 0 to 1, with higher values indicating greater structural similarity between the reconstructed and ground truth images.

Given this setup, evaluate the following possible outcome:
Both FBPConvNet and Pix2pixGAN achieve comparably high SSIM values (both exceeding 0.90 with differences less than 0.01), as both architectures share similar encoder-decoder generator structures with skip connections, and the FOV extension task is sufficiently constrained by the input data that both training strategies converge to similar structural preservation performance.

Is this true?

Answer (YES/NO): NO